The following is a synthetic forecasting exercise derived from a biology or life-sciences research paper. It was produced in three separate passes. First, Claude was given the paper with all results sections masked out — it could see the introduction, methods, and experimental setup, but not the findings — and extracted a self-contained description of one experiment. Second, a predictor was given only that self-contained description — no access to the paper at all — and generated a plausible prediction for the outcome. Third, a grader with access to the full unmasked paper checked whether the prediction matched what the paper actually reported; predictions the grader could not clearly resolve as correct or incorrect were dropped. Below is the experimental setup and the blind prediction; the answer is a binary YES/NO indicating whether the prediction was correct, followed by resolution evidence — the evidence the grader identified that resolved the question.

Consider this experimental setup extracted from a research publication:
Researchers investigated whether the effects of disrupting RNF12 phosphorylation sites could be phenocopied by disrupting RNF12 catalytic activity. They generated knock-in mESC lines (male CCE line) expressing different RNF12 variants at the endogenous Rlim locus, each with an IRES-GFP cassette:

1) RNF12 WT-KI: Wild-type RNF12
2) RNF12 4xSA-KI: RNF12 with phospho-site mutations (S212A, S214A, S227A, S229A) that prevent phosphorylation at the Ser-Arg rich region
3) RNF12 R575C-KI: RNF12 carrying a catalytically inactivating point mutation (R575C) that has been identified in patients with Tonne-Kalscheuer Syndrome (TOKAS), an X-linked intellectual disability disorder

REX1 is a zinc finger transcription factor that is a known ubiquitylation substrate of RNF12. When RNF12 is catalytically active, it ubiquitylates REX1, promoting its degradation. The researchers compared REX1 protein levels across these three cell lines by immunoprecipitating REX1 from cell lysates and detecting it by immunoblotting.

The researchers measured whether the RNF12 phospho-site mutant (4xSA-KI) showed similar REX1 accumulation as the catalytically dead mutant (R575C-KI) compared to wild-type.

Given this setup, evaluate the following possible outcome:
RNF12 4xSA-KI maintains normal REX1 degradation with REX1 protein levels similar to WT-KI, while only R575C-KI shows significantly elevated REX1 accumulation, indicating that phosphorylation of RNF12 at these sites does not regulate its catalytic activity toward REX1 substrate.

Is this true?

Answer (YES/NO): NO